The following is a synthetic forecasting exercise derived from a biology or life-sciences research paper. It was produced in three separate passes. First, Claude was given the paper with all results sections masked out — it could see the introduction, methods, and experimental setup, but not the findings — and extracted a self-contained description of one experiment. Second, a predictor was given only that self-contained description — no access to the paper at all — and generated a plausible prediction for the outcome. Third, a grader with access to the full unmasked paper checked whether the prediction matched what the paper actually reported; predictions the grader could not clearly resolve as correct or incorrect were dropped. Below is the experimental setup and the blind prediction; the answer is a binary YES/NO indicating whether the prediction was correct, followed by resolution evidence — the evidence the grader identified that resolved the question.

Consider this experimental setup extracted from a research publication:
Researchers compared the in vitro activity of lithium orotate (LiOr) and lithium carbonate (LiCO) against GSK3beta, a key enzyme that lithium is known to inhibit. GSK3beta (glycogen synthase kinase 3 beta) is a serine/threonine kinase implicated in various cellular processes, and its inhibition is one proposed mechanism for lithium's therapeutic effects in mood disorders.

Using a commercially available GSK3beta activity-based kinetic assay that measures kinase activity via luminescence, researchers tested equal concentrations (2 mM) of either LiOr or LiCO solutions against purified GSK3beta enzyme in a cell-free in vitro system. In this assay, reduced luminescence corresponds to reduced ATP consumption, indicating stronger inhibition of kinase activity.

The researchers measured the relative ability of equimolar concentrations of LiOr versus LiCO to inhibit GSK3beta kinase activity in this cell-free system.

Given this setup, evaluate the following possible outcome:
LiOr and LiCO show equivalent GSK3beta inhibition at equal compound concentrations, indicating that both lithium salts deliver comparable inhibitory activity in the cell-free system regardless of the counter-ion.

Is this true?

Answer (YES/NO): NO